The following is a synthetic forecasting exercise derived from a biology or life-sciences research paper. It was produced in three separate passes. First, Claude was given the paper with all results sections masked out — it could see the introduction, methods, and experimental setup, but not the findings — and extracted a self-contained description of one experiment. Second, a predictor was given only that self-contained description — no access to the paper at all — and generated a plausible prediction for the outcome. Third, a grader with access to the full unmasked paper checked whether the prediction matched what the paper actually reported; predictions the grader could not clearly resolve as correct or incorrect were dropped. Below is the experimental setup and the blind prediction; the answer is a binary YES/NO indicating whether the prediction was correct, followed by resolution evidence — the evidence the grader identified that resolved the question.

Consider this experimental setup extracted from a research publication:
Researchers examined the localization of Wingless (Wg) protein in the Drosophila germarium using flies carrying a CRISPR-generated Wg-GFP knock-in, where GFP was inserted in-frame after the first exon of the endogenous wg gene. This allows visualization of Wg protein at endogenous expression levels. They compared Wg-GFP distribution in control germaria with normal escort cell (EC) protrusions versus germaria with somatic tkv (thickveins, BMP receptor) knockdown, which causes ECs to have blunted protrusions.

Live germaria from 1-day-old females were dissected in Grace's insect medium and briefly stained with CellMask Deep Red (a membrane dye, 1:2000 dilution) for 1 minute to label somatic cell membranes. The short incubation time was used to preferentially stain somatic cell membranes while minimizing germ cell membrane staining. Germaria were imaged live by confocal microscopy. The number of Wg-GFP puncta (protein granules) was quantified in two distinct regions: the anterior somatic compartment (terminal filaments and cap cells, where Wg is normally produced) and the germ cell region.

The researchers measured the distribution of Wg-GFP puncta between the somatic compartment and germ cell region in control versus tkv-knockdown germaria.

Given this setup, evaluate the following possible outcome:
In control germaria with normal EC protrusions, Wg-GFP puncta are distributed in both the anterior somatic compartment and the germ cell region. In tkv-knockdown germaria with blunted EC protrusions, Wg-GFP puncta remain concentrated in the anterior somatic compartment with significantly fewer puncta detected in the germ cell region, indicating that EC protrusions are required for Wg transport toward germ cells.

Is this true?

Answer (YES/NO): NO